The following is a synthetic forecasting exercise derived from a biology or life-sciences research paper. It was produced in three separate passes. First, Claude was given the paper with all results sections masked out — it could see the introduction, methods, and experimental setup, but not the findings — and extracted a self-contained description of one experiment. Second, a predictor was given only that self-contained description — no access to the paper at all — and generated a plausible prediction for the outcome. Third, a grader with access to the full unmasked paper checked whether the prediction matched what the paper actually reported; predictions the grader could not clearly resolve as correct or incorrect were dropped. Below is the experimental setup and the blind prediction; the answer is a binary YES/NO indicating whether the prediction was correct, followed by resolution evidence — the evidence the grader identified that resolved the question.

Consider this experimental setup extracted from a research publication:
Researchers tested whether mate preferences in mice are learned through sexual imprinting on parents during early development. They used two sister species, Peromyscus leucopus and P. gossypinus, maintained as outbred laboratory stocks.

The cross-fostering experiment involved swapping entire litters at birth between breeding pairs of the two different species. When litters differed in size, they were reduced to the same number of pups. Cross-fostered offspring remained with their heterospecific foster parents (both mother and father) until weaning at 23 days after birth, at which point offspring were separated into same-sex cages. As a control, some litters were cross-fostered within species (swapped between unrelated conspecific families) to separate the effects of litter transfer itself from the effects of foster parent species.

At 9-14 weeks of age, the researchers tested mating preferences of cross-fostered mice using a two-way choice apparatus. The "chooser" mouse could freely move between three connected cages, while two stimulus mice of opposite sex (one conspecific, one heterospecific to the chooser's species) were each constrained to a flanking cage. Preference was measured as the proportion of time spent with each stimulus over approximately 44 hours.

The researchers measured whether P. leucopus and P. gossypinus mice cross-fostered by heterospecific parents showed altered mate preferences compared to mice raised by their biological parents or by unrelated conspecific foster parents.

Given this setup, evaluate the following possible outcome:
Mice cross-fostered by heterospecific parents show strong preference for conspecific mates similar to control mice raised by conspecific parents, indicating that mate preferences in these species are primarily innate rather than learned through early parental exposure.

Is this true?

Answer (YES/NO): NO